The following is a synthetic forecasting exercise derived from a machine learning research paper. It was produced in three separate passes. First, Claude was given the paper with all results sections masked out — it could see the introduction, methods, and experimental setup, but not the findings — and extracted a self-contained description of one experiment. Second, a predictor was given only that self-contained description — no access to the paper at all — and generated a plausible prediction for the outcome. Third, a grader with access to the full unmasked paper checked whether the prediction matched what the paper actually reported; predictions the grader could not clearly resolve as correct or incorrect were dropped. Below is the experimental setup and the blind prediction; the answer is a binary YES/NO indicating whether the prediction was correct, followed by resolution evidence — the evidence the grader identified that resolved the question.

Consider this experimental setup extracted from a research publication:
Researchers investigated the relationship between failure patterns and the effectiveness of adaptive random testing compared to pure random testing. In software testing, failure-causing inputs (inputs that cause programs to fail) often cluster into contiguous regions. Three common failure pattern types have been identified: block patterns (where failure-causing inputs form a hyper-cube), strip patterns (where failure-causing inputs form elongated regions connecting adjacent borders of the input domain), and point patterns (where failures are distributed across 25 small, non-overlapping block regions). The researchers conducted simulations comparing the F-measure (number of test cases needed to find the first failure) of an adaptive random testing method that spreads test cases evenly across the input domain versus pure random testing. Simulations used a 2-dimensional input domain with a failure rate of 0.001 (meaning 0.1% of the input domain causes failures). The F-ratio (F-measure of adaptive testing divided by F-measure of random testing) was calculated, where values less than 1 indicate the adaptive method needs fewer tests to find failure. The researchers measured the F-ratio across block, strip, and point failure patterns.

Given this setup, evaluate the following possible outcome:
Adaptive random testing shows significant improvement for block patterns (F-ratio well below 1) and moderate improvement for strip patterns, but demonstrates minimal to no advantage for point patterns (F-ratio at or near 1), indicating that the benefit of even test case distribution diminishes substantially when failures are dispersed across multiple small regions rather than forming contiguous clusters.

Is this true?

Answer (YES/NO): NO